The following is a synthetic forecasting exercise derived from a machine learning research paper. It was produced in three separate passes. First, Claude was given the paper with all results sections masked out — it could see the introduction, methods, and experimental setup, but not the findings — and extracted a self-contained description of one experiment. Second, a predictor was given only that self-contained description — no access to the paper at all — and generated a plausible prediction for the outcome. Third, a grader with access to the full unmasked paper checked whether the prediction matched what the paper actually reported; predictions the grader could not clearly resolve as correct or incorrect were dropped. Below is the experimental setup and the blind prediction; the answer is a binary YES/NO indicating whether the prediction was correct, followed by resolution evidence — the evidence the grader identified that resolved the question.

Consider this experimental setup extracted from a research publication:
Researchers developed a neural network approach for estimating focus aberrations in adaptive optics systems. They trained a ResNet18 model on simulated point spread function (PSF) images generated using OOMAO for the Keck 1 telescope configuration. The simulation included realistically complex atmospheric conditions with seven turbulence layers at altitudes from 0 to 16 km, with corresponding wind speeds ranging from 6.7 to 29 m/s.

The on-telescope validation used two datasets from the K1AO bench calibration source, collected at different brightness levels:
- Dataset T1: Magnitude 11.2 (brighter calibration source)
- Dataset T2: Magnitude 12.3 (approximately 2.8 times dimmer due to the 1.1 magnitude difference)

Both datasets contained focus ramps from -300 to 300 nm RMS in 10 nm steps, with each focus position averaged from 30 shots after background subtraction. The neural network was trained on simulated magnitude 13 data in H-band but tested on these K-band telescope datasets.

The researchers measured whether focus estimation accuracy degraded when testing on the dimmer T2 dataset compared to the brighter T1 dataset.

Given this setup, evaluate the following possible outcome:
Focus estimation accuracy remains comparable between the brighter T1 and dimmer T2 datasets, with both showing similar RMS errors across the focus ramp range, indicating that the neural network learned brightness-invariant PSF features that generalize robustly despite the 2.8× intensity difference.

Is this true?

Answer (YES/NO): NO